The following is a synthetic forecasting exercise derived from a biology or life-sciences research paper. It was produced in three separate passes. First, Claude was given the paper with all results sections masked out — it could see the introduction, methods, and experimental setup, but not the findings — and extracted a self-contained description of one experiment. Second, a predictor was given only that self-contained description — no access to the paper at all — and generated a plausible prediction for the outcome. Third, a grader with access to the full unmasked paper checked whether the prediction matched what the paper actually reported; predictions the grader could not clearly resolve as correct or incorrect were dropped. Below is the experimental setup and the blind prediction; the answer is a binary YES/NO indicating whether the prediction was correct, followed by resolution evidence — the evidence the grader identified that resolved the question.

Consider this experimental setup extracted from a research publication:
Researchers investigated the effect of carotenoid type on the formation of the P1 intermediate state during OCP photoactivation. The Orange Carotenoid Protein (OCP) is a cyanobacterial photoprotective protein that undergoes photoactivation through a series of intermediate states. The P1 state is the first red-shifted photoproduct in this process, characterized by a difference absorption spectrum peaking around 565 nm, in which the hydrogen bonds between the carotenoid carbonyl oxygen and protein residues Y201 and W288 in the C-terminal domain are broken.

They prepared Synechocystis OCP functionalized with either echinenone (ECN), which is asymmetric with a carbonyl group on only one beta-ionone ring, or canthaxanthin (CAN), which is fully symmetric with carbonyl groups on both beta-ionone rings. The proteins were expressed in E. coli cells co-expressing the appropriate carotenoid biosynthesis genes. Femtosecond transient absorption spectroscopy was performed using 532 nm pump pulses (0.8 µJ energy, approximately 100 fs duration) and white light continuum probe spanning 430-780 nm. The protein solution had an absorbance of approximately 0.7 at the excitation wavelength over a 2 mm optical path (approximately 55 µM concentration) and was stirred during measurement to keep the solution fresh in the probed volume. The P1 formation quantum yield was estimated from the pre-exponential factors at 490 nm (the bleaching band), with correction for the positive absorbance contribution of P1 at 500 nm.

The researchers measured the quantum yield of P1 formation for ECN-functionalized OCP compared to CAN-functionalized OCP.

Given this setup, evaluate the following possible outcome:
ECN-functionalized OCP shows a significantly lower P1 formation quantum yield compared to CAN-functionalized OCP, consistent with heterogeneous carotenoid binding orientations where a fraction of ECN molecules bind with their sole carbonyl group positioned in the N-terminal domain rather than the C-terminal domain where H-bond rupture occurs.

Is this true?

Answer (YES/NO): NO